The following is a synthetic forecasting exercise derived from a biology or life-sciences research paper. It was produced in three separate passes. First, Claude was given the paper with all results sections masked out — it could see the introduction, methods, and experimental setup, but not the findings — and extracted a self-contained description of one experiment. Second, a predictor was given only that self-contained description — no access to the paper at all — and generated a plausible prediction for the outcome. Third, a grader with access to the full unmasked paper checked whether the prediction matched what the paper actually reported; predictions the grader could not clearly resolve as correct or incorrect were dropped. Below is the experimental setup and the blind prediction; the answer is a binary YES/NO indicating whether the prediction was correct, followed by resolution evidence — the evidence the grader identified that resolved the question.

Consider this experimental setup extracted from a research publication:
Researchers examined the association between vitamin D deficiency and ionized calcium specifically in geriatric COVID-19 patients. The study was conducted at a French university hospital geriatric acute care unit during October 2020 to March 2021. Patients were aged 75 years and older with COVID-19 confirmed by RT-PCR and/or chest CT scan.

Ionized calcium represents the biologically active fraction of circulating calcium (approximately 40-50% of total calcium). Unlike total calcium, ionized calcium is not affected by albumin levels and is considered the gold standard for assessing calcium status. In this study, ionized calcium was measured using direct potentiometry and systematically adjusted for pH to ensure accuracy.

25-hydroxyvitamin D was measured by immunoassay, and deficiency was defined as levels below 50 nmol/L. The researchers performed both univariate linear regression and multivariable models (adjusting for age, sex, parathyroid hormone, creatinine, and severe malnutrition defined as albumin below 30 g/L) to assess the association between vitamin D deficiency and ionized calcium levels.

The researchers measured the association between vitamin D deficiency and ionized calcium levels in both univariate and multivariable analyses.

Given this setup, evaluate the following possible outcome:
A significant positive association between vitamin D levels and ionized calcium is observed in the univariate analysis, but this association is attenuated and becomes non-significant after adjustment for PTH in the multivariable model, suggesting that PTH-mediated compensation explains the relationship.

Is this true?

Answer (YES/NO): NO